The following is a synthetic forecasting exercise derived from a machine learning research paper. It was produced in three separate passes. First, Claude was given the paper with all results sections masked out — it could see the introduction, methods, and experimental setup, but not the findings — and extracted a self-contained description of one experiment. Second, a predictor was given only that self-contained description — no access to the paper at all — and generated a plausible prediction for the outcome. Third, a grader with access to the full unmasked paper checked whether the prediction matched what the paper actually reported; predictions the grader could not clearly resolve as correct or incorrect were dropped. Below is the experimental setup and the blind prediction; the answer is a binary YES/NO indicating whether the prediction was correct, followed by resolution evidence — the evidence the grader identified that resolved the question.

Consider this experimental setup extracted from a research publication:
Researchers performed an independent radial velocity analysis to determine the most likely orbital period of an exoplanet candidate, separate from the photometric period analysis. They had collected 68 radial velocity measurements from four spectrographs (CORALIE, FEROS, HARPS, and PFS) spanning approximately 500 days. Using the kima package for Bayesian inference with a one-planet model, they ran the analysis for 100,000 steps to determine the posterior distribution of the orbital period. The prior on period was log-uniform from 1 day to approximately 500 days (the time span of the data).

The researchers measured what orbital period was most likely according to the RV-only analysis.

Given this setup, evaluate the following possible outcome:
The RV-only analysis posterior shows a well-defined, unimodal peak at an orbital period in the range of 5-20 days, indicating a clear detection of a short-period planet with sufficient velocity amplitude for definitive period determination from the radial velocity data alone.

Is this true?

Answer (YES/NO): NO